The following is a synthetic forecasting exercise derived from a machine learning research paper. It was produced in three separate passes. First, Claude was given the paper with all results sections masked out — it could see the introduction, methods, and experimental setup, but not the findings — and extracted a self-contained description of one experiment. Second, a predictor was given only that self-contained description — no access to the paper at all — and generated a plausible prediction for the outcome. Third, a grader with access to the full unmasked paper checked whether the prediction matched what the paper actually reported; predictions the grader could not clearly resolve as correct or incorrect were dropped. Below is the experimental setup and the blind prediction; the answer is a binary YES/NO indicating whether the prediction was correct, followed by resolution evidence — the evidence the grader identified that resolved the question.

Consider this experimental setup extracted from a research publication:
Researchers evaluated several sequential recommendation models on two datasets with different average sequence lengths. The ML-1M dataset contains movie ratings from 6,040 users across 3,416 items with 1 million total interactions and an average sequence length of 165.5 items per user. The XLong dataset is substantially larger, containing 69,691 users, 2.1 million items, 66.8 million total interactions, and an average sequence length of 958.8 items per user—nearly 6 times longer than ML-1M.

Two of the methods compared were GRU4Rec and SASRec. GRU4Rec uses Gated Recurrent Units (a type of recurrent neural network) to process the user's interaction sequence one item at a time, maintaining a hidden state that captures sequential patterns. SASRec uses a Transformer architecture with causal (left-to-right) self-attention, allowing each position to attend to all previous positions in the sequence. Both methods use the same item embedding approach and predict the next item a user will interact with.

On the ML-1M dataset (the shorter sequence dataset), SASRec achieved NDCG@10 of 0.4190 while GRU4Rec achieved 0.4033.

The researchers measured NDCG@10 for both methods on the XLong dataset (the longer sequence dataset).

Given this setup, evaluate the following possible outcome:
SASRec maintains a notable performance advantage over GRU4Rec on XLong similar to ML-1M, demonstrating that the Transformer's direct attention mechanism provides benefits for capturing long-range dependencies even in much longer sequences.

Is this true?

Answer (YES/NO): NO